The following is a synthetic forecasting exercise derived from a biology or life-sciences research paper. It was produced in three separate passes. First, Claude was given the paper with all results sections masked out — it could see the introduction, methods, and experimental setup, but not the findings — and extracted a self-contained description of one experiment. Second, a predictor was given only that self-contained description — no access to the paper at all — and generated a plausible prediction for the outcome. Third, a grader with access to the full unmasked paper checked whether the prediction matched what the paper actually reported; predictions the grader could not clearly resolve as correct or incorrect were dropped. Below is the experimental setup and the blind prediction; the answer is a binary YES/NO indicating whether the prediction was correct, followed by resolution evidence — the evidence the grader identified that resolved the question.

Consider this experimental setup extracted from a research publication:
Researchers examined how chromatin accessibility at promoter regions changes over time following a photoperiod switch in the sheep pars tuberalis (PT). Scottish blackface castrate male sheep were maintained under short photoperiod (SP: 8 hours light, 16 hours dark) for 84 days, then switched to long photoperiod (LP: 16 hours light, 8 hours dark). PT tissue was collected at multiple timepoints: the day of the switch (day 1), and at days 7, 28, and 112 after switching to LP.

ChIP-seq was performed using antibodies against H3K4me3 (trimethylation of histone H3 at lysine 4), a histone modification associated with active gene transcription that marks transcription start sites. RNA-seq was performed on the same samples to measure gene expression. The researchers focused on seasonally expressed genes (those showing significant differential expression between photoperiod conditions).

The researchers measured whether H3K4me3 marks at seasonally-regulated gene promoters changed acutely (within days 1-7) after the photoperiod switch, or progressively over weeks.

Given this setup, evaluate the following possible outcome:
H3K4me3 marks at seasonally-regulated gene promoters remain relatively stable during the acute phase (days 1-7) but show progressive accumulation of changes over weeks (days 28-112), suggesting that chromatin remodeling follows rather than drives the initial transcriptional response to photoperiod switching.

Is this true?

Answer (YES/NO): NO